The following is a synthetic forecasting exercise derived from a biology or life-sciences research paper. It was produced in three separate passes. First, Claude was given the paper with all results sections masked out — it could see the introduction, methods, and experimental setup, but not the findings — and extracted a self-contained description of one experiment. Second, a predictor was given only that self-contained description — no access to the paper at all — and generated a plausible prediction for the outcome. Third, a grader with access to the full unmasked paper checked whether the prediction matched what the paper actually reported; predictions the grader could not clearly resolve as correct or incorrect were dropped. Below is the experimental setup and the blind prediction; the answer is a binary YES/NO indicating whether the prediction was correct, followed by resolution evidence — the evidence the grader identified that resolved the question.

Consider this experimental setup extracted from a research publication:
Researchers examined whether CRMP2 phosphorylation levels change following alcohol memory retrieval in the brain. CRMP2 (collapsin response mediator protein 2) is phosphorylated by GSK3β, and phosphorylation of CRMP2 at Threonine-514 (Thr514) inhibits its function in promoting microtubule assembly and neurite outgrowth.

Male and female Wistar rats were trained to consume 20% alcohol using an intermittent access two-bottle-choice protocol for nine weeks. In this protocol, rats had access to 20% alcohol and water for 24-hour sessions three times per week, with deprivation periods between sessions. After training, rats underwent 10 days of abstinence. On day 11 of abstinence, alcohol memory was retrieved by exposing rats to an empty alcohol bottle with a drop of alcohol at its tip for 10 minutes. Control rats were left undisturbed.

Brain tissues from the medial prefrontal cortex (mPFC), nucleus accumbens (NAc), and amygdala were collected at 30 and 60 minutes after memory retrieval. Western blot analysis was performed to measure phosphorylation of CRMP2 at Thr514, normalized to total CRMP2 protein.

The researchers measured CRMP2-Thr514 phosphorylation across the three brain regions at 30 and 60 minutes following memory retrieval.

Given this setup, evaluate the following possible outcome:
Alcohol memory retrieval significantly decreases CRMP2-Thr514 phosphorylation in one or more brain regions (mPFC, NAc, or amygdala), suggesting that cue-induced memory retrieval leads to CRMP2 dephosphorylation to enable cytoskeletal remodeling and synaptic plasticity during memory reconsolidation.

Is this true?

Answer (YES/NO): NO